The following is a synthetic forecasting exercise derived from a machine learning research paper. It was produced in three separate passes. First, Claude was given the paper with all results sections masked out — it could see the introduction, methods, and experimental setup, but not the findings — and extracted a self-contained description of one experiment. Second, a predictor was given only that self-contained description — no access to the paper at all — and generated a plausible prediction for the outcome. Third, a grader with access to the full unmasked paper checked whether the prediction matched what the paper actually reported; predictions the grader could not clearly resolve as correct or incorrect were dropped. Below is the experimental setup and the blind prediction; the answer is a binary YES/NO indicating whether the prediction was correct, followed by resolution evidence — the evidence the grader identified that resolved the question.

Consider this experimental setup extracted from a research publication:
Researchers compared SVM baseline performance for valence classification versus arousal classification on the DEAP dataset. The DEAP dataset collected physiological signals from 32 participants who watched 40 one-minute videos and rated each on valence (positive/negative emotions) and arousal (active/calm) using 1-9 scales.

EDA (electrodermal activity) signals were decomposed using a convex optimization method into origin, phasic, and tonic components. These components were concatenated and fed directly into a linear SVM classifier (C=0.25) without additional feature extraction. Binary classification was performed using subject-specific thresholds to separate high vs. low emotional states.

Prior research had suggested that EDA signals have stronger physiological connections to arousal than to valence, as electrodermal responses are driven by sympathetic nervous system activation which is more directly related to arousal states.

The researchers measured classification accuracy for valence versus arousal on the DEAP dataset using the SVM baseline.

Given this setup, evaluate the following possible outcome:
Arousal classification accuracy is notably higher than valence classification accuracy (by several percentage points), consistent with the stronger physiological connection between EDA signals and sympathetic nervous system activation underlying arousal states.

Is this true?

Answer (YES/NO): NO